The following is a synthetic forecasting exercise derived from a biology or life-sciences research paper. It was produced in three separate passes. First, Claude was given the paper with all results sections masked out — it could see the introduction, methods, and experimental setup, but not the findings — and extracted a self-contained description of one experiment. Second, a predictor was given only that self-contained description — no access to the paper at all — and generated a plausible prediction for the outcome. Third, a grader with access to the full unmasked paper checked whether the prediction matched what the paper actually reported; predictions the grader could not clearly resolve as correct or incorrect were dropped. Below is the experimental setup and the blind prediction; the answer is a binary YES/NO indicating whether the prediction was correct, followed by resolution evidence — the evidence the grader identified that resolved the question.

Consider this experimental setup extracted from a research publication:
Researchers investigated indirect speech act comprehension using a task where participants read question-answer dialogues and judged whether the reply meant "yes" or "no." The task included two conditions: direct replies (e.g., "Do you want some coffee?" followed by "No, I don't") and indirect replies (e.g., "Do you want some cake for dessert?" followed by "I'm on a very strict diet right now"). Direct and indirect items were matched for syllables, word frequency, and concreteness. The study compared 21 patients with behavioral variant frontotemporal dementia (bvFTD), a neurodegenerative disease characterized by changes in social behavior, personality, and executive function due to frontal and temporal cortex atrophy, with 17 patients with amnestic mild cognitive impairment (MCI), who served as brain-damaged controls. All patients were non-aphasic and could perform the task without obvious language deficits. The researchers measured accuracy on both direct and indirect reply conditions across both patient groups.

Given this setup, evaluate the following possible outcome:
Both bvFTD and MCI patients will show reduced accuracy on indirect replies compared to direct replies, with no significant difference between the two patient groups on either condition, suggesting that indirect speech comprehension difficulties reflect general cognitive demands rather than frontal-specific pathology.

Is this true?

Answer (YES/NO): NO